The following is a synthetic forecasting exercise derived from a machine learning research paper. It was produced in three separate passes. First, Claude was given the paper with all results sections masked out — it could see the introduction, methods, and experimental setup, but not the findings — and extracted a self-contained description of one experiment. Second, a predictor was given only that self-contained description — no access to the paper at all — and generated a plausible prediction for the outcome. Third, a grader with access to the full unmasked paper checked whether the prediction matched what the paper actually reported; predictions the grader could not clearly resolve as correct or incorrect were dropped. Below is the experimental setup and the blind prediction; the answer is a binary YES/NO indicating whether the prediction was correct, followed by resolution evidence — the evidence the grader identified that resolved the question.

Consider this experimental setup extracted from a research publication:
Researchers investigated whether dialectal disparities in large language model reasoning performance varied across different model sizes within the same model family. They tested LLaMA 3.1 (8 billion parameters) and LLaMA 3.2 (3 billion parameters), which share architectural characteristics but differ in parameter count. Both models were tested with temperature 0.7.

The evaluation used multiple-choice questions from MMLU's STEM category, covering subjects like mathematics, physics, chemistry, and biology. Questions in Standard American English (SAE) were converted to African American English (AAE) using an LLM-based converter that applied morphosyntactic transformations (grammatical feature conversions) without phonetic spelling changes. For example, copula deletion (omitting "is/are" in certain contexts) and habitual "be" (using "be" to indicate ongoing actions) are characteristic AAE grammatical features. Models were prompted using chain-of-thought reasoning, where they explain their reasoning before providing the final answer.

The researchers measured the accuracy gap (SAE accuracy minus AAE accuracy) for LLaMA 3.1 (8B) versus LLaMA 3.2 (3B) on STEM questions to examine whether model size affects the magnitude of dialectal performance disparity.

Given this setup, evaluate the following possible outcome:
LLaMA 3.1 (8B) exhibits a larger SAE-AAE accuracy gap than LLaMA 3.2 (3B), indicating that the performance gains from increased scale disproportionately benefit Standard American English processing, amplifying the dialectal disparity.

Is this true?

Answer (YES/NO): YES